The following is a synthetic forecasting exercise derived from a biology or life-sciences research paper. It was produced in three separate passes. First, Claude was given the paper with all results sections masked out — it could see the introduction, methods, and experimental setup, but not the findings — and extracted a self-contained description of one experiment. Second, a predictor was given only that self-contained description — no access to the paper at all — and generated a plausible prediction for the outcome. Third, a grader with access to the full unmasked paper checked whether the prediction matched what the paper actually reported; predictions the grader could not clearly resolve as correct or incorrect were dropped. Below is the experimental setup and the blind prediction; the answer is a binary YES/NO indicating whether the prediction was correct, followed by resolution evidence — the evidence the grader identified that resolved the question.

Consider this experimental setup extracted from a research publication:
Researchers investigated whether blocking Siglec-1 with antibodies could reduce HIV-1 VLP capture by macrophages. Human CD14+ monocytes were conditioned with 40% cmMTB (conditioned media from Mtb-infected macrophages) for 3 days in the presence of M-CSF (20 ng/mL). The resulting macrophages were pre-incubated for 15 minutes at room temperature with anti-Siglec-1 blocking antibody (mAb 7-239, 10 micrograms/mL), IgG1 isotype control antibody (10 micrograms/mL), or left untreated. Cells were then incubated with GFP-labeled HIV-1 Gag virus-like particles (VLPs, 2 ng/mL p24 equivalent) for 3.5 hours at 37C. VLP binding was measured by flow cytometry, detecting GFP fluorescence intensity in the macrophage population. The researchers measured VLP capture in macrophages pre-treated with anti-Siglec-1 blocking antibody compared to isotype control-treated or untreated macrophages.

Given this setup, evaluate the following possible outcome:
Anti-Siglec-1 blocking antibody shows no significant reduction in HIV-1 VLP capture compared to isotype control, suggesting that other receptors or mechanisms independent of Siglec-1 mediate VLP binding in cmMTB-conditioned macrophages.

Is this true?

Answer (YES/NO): NO